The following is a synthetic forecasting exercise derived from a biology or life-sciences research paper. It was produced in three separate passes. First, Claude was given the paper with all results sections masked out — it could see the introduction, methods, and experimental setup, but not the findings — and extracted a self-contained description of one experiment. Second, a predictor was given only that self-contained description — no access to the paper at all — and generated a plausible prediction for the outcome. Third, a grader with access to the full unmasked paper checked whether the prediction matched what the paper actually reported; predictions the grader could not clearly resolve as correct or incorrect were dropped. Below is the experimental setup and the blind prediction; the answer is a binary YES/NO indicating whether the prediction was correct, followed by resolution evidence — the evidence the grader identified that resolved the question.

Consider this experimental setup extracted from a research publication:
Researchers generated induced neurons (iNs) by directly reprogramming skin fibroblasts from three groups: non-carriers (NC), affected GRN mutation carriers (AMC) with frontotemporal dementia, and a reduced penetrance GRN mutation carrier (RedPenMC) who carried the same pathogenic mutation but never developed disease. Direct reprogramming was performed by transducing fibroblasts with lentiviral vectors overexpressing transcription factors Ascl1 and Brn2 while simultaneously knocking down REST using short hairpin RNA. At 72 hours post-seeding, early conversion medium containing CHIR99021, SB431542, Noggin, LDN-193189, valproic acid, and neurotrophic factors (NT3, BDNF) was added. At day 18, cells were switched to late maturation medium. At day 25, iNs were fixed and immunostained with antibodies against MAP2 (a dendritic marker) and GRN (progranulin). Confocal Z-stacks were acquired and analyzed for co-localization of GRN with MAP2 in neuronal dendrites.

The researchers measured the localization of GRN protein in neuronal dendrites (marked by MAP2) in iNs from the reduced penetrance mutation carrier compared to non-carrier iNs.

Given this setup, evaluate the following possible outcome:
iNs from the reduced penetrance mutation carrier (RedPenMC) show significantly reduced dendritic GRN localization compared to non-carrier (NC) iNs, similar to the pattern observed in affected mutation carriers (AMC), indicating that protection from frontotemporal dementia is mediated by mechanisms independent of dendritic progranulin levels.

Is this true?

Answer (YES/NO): YES